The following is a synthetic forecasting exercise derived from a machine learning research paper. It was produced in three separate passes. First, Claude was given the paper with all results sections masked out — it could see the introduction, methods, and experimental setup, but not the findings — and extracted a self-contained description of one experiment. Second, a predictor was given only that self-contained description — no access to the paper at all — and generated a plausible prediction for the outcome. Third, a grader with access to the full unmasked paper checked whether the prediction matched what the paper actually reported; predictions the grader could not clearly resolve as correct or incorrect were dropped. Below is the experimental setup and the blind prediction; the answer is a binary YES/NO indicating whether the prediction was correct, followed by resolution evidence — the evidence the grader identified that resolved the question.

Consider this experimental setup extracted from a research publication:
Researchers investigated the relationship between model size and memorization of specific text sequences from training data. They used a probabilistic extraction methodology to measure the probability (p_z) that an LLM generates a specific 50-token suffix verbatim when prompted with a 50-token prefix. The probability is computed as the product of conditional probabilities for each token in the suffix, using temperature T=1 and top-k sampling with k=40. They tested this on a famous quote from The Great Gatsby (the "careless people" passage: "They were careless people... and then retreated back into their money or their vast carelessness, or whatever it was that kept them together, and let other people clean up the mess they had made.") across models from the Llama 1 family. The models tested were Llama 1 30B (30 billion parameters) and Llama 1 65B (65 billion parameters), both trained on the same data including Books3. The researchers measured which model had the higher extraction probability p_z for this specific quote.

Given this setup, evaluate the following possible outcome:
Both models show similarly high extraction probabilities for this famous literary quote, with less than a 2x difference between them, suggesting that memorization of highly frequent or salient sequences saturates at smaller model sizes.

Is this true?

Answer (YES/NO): NO